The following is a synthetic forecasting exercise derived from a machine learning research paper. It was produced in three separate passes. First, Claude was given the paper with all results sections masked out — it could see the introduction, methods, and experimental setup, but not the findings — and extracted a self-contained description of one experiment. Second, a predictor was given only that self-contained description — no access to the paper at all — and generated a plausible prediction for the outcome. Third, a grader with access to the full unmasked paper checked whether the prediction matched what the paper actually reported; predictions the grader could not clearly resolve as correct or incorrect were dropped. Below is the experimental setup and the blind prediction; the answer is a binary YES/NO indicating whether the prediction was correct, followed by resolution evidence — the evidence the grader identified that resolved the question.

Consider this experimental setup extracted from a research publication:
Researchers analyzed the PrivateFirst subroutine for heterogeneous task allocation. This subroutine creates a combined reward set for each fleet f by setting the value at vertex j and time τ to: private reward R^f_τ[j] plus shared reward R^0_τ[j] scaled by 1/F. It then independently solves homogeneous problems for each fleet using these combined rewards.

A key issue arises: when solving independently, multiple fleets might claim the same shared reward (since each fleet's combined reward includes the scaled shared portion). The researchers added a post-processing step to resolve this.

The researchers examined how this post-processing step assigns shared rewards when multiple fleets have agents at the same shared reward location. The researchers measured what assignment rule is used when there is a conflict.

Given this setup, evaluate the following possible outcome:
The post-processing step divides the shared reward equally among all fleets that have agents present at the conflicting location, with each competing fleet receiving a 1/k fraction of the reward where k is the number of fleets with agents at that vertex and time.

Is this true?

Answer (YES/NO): NO